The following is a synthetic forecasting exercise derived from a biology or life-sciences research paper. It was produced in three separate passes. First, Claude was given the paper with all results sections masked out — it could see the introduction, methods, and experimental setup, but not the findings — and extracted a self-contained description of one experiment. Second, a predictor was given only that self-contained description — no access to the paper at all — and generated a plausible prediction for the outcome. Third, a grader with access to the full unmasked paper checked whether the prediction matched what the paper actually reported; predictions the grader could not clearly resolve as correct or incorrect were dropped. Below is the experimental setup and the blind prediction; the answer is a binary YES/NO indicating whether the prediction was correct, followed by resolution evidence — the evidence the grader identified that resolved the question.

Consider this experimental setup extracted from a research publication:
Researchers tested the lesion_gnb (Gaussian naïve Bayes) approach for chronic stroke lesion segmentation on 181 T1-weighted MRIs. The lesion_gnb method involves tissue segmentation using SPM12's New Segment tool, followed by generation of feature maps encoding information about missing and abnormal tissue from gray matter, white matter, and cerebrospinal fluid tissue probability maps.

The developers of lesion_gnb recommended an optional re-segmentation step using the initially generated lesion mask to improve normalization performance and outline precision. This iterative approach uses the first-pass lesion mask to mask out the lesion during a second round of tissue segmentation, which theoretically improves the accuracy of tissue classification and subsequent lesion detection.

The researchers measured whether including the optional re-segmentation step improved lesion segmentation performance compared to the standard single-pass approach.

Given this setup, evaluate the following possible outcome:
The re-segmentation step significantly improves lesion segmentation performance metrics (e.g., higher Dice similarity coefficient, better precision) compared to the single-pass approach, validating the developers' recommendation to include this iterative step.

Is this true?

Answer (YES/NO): NO